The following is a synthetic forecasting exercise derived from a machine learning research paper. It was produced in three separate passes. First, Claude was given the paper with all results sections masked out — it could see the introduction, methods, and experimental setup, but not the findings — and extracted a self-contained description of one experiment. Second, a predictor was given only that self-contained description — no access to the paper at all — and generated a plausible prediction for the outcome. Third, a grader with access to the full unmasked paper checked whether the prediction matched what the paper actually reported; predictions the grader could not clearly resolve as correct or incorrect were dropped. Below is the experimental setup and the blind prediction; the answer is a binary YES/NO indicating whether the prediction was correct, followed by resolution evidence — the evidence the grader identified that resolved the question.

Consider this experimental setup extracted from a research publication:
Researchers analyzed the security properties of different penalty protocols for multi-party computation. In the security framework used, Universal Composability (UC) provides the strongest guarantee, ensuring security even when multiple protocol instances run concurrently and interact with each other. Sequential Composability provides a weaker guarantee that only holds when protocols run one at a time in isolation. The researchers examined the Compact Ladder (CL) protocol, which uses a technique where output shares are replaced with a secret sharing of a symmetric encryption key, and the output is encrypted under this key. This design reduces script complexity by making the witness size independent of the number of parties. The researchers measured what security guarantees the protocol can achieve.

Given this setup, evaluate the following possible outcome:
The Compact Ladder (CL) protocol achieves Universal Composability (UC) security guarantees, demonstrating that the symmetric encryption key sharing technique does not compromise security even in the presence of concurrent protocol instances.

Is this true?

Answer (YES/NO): NO